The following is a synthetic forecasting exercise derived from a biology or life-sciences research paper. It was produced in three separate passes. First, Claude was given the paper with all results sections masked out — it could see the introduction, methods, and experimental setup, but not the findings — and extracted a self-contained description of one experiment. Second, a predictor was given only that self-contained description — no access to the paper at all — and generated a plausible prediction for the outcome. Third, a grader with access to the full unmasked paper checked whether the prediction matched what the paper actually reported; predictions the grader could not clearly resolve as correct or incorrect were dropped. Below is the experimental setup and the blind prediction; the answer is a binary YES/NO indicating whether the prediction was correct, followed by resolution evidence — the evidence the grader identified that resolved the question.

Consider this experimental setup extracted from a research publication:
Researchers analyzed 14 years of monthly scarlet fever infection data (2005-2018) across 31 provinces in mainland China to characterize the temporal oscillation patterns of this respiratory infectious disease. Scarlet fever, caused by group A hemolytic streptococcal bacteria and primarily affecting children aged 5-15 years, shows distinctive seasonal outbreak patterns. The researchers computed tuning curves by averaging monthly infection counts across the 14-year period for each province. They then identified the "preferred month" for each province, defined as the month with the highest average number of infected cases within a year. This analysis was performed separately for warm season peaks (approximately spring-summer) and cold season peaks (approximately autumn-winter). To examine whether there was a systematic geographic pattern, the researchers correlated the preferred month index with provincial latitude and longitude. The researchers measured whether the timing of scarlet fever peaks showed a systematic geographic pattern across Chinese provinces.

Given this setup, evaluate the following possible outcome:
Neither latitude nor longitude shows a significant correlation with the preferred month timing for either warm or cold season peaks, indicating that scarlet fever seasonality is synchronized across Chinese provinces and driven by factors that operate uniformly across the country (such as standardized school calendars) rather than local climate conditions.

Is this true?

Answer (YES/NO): NO